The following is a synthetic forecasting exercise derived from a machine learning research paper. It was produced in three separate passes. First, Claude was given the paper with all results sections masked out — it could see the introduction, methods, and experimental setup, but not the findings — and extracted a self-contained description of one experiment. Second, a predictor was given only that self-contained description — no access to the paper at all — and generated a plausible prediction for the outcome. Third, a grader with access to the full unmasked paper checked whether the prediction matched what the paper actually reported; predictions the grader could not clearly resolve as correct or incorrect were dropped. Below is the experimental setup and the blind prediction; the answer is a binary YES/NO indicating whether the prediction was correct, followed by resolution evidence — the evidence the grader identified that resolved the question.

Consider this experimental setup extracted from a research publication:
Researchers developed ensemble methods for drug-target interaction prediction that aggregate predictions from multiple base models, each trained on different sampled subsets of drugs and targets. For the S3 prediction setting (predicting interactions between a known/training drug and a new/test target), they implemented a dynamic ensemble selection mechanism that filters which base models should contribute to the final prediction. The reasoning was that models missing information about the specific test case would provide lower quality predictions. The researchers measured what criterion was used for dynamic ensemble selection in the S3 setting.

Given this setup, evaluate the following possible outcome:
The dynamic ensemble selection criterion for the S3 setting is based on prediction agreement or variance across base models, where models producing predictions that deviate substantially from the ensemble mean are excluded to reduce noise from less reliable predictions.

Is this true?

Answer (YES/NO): NO